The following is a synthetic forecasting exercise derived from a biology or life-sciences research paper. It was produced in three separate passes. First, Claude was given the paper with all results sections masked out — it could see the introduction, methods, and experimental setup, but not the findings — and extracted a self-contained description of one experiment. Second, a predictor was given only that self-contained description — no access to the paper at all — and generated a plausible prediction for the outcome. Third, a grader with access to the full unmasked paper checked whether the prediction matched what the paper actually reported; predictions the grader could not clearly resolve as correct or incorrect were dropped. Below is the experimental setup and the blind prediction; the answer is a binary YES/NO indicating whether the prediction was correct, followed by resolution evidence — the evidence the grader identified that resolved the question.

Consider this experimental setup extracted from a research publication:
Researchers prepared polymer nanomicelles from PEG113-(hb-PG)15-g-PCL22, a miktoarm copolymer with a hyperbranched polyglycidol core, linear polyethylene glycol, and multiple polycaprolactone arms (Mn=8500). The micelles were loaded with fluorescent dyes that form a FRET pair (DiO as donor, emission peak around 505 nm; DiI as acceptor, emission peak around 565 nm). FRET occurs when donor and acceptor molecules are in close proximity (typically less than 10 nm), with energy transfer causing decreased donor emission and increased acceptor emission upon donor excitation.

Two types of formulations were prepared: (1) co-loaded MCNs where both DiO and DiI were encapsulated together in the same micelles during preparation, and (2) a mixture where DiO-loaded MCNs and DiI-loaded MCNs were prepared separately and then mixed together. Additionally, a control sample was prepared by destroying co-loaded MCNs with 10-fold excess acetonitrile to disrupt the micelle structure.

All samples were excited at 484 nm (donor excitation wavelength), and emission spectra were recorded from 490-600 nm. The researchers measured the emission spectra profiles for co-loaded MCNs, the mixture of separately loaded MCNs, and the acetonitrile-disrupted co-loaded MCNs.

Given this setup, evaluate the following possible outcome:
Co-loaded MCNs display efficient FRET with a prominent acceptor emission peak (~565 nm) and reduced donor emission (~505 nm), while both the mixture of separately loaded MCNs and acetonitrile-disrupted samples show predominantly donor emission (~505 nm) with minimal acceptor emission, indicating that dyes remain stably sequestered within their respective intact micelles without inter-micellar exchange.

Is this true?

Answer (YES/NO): YES